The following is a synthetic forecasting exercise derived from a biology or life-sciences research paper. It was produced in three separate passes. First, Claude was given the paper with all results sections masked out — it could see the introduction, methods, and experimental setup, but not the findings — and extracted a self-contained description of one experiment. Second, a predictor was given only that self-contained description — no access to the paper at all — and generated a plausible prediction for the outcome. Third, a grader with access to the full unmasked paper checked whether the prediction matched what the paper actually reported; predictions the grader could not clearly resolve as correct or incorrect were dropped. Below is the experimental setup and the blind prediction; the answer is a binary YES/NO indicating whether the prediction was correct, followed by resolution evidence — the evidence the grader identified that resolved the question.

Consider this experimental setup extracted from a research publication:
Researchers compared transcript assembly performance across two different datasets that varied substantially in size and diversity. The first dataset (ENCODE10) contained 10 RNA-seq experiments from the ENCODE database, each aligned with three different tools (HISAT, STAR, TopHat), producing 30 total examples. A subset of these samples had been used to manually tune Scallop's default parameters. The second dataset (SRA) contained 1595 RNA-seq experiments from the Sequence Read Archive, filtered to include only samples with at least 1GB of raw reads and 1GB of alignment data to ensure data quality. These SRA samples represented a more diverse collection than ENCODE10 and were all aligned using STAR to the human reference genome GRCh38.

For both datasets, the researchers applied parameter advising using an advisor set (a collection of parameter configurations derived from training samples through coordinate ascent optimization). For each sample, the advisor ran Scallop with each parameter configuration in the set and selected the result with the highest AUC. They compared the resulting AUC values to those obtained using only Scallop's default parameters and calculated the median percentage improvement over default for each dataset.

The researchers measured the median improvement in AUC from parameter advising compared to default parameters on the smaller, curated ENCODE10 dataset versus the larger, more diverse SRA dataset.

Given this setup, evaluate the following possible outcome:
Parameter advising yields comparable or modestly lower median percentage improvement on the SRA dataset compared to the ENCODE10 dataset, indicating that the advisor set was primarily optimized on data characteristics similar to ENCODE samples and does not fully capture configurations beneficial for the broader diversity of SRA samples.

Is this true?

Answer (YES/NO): NO